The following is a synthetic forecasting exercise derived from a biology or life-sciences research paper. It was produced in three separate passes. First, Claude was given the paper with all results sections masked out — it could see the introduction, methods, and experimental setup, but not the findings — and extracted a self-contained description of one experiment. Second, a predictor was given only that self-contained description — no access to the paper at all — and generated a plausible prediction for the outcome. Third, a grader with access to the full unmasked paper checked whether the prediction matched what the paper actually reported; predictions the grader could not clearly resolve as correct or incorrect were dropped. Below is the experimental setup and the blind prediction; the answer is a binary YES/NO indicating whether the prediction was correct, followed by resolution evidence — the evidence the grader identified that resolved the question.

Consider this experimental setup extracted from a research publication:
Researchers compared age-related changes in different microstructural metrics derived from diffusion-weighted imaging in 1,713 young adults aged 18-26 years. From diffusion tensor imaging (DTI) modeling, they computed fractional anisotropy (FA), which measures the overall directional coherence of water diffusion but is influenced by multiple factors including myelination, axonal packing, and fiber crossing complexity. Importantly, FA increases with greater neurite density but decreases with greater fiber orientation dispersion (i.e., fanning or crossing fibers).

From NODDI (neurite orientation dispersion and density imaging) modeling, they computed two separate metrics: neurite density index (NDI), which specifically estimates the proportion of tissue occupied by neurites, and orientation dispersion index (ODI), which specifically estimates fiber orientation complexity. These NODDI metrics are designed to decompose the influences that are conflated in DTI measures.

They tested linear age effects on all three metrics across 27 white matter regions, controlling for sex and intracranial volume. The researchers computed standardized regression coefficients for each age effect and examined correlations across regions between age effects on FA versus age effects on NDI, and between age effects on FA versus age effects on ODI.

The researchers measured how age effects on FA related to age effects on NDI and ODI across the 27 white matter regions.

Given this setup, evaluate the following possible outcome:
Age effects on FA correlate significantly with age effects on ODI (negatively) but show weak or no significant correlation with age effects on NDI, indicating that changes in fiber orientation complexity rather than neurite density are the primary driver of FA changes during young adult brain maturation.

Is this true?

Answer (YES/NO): NO